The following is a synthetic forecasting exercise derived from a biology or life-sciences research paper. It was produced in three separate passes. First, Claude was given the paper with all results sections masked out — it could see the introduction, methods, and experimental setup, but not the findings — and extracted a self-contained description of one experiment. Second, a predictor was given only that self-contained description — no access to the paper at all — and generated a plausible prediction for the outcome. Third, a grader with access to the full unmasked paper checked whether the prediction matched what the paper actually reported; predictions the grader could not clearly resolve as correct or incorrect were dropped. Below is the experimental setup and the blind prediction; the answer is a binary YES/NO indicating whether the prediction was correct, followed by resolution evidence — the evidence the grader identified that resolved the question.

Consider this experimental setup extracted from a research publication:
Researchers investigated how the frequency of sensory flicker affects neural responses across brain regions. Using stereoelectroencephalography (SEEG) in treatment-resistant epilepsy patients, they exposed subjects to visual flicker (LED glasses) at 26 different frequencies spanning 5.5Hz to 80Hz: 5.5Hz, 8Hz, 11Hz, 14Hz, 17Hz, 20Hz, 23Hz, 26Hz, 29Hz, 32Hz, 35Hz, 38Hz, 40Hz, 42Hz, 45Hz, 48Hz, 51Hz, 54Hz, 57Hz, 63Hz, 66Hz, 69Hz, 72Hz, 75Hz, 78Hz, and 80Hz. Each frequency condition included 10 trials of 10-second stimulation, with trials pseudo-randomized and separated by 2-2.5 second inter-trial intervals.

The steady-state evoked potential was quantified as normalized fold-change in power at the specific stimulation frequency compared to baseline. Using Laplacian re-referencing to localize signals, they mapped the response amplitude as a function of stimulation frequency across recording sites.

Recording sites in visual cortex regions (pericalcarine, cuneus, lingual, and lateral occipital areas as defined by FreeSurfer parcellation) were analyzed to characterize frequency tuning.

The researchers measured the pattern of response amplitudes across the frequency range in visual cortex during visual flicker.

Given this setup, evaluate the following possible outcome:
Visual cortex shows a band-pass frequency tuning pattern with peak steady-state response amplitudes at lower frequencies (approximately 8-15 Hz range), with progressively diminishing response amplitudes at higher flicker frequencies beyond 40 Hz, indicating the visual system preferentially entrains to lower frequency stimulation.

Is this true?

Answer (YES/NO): NO